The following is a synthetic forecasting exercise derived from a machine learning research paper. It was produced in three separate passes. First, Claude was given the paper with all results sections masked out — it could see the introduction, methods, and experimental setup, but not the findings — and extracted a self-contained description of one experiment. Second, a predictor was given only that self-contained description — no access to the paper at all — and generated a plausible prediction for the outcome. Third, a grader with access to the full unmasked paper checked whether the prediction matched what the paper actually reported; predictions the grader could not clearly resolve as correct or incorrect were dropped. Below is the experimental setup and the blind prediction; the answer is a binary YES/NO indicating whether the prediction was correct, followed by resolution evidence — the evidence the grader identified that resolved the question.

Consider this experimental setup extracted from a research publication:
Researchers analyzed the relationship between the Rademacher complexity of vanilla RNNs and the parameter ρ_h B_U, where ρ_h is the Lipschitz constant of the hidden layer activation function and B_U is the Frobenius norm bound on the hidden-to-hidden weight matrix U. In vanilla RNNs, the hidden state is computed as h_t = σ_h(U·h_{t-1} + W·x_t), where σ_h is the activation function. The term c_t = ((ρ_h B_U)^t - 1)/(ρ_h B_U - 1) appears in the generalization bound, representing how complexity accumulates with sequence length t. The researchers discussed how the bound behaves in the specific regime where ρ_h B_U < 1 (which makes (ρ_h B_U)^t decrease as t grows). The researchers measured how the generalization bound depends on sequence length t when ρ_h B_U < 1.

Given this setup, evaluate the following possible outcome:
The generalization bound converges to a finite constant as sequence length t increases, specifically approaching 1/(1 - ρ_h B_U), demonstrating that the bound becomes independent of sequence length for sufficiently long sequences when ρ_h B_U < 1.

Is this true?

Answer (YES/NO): NO